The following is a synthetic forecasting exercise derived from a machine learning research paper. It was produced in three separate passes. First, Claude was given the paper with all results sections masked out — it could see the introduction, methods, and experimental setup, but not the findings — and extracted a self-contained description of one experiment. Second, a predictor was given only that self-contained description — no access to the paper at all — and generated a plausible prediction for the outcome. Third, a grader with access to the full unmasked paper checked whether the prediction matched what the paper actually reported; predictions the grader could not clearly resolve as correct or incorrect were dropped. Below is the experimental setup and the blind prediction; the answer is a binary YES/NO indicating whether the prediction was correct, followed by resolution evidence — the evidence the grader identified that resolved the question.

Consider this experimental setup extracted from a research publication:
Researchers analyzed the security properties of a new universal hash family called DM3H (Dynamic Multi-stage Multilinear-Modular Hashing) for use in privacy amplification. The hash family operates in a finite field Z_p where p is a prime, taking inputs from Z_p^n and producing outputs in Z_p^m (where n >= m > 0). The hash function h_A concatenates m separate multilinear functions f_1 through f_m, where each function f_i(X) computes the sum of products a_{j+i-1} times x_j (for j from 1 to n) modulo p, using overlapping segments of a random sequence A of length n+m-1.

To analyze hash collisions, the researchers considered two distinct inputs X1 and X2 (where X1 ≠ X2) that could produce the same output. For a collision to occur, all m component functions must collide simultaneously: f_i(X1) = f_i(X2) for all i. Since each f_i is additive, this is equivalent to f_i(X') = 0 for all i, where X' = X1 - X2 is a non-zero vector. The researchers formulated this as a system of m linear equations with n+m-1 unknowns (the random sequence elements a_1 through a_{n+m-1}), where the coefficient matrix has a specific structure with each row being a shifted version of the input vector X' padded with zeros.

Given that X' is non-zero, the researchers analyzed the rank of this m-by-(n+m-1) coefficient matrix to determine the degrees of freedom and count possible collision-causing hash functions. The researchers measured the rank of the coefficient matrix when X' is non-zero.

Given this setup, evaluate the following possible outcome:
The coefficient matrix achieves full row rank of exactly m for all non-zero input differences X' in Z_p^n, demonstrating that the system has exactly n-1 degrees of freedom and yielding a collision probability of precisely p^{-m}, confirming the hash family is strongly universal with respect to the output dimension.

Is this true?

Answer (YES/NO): NO